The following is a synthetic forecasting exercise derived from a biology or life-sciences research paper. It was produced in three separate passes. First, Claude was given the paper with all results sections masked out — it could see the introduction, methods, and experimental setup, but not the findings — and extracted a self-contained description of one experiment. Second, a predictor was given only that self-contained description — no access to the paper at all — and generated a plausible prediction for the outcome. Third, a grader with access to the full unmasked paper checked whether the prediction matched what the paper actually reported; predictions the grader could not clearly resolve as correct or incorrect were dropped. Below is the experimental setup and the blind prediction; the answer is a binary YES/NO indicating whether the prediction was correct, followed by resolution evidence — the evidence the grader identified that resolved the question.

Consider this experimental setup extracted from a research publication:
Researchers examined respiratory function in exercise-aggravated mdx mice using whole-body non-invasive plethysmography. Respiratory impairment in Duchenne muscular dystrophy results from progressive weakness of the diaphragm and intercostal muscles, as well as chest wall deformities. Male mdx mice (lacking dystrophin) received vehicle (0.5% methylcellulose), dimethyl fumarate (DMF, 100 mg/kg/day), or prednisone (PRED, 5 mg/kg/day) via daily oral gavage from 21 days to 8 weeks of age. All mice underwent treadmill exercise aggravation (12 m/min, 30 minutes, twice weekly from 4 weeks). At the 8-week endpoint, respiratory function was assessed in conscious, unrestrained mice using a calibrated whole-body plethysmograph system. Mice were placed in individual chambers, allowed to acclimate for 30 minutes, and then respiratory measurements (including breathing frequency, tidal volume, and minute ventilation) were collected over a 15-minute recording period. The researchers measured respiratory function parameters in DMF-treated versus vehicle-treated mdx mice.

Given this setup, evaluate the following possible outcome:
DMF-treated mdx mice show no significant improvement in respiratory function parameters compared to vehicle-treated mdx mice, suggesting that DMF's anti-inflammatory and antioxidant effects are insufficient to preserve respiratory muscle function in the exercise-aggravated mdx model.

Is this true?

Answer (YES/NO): NO